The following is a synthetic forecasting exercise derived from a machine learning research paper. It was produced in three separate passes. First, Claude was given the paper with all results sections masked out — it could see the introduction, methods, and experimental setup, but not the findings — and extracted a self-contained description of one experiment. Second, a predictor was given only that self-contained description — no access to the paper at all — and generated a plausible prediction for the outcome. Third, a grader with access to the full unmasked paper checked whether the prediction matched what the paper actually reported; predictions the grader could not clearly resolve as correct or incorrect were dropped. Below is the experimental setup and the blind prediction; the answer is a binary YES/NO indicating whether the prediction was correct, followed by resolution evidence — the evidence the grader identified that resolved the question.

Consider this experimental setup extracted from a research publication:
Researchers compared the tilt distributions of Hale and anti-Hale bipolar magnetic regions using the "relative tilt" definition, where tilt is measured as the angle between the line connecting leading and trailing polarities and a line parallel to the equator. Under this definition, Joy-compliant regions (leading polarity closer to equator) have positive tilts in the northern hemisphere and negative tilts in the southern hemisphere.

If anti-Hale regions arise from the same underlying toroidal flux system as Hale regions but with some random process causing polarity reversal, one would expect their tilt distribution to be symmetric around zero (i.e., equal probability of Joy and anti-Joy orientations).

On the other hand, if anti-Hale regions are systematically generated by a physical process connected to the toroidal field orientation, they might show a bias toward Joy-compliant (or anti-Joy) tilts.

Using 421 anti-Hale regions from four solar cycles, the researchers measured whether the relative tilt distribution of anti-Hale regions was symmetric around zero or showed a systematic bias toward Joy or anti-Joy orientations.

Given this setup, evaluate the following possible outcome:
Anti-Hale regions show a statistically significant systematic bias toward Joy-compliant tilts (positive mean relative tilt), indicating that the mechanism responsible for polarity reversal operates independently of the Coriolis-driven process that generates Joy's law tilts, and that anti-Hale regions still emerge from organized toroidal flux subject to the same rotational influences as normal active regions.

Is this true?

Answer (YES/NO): YES